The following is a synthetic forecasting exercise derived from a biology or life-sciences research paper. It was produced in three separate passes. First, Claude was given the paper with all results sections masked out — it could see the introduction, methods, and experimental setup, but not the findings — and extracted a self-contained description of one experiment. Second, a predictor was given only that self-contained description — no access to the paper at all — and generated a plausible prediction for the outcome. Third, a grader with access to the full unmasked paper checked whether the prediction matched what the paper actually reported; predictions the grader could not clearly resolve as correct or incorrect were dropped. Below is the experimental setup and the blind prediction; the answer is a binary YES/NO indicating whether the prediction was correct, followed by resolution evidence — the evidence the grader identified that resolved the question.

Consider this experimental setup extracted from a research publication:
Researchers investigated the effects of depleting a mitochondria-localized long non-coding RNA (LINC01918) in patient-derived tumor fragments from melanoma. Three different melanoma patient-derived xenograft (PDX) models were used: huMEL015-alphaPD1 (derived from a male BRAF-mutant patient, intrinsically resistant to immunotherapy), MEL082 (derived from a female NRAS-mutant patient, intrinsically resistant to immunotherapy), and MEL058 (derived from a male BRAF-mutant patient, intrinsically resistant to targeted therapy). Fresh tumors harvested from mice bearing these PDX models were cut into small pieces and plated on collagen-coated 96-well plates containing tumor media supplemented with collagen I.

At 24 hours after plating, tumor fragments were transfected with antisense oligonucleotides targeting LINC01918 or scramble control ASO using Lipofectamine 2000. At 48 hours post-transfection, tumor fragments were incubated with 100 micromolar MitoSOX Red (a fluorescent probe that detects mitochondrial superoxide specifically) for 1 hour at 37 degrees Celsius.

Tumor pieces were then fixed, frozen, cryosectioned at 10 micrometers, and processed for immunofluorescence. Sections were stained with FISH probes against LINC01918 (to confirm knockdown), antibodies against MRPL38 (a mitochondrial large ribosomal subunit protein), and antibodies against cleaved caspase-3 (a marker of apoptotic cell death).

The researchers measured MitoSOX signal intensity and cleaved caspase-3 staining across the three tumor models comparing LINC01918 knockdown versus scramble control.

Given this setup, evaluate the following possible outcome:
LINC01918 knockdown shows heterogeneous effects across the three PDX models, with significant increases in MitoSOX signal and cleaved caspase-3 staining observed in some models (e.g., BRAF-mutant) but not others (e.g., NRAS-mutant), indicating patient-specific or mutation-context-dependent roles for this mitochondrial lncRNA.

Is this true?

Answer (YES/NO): NO